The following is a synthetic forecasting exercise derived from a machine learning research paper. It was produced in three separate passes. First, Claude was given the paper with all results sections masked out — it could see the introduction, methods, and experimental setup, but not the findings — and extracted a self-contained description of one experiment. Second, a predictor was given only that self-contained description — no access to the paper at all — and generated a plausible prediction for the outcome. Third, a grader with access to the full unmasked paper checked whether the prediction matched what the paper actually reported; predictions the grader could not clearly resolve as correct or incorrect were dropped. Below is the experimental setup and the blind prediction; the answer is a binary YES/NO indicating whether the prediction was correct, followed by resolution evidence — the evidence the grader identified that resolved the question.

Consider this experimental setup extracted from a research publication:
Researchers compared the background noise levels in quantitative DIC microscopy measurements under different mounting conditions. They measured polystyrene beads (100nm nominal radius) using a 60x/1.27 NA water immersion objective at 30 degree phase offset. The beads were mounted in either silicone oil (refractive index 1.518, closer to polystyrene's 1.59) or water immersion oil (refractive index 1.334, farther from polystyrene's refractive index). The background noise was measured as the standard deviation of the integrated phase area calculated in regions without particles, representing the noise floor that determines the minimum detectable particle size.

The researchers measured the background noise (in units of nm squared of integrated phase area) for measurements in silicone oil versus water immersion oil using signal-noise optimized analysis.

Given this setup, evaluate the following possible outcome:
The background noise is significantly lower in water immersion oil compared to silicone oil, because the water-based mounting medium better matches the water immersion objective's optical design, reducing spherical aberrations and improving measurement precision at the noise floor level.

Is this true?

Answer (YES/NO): NO